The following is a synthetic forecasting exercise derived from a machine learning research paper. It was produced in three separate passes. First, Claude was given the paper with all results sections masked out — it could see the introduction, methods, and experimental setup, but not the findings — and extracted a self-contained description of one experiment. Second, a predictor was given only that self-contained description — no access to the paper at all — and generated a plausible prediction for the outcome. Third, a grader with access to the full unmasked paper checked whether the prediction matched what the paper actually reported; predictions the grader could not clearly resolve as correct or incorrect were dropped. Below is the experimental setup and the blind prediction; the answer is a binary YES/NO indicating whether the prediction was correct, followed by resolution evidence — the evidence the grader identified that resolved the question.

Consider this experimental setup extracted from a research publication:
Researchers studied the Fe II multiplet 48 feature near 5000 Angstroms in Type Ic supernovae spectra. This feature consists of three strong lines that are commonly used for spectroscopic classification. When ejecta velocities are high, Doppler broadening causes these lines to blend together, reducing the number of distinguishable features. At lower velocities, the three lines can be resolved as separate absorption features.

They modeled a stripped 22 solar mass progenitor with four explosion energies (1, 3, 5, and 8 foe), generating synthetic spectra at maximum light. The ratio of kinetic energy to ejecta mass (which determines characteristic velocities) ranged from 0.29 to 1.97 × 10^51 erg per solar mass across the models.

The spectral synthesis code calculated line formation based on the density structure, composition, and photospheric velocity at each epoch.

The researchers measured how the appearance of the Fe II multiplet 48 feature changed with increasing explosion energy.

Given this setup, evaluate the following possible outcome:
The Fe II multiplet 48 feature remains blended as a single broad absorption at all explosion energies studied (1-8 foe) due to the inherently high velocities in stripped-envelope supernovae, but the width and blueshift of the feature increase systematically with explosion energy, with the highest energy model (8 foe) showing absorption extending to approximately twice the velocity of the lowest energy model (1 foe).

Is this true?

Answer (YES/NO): NO